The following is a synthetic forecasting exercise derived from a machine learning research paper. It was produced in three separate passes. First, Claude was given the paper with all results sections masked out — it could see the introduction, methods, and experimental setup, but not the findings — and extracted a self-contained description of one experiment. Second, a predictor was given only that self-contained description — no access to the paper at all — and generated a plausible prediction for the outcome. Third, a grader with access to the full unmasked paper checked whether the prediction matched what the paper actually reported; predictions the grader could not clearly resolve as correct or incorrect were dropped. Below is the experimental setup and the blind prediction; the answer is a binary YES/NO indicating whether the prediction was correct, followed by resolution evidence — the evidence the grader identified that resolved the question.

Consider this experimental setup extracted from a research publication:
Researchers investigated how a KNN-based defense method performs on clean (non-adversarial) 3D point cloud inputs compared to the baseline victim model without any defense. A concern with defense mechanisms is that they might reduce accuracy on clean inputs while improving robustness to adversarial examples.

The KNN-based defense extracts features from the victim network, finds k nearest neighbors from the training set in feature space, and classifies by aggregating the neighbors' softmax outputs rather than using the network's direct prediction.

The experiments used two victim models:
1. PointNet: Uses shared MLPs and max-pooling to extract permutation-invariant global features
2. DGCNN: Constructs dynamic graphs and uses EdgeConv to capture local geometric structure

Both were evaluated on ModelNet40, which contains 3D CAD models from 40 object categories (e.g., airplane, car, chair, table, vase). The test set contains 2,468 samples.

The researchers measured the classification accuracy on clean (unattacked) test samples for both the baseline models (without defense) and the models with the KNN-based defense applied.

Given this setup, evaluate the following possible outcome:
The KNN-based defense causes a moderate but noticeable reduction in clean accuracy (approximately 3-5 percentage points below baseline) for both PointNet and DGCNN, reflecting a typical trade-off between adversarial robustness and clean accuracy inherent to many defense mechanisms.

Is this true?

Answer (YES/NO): NO